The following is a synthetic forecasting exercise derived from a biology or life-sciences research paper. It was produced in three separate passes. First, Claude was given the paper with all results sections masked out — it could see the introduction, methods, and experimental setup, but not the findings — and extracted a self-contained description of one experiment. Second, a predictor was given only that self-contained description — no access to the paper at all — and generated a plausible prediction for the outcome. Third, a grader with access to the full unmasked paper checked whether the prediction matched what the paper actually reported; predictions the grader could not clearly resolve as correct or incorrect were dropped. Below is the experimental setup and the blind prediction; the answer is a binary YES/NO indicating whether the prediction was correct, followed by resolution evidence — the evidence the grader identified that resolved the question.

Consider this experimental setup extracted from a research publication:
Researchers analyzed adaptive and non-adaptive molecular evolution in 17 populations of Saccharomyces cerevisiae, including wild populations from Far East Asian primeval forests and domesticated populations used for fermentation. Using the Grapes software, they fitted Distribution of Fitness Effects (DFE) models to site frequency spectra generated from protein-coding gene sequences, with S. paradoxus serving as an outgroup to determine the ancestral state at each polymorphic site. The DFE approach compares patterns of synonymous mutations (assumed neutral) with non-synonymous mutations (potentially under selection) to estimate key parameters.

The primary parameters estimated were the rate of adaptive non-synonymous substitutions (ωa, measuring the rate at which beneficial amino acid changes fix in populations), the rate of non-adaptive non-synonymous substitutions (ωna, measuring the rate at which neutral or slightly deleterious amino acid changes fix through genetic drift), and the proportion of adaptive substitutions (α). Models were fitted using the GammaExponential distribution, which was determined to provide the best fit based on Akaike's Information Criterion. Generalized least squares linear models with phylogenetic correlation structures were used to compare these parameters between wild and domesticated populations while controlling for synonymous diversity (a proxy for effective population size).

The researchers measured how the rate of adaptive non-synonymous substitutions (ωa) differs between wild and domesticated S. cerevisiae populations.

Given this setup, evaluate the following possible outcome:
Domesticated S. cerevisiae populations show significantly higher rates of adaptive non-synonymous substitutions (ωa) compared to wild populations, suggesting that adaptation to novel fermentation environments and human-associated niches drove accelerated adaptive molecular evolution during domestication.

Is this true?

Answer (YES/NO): NO